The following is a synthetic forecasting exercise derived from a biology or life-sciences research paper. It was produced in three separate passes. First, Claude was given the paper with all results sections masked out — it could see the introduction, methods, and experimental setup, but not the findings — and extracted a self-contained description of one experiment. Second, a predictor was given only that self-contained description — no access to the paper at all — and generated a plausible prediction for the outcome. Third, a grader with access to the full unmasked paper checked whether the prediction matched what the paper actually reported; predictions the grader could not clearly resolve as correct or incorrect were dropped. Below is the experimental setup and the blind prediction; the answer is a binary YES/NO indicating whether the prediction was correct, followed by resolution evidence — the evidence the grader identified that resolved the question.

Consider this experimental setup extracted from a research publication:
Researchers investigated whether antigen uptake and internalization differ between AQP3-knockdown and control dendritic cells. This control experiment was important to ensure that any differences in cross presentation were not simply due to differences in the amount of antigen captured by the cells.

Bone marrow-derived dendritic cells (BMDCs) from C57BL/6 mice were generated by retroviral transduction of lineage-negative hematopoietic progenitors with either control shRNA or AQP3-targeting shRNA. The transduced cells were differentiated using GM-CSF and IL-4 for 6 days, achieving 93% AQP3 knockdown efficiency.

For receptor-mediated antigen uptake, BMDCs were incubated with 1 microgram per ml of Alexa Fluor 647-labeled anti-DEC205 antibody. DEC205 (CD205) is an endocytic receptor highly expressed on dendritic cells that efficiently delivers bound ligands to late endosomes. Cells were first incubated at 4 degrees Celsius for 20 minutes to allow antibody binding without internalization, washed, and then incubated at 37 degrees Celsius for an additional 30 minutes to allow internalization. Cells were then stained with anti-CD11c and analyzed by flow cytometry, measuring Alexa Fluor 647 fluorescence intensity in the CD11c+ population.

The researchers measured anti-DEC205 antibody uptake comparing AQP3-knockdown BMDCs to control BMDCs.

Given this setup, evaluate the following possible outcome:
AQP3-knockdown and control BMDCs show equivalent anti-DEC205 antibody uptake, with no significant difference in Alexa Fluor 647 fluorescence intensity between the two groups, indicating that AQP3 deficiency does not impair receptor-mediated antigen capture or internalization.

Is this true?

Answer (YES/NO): YES